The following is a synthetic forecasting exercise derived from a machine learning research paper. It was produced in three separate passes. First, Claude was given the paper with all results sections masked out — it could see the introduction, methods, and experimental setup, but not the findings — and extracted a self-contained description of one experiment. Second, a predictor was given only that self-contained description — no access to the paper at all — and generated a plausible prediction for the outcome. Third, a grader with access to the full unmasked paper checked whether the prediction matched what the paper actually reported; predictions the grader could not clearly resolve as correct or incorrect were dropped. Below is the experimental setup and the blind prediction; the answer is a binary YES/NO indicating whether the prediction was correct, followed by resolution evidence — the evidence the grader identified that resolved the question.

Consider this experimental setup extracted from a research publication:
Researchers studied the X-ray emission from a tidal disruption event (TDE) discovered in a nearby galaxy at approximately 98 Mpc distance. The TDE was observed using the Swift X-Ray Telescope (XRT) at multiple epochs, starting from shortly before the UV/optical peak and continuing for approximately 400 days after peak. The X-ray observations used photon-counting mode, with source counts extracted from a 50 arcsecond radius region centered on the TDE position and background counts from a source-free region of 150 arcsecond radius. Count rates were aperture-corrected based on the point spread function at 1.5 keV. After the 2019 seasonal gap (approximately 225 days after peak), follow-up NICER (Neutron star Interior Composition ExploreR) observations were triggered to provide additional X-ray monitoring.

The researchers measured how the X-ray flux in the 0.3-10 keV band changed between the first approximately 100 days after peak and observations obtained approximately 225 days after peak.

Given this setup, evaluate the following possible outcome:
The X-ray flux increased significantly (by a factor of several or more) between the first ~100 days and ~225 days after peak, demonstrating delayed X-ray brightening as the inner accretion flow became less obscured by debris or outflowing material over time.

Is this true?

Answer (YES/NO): NO